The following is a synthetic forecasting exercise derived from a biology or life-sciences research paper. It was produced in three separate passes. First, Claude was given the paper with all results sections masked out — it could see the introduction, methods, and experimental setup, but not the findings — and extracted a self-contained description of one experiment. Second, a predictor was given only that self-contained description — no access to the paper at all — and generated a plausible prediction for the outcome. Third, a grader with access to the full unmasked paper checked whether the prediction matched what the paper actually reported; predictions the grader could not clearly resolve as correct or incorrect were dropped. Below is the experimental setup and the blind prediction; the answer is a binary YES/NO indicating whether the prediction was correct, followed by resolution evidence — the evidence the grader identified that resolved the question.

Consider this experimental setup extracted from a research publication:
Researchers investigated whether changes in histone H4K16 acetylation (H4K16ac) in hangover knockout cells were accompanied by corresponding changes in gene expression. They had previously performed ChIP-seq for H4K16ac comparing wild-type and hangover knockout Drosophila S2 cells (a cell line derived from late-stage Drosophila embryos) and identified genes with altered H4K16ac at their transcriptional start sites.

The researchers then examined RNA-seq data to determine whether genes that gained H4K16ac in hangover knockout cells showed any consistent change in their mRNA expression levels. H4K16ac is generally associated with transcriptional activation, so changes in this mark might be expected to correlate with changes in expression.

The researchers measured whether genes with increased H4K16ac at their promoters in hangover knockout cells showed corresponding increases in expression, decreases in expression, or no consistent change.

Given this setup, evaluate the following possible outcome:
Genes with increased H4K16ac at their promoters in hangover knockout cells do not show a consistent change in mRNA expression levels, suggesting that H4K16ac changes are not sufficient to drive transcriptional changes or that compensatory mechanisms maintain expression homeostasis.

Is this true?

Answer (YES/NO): NO